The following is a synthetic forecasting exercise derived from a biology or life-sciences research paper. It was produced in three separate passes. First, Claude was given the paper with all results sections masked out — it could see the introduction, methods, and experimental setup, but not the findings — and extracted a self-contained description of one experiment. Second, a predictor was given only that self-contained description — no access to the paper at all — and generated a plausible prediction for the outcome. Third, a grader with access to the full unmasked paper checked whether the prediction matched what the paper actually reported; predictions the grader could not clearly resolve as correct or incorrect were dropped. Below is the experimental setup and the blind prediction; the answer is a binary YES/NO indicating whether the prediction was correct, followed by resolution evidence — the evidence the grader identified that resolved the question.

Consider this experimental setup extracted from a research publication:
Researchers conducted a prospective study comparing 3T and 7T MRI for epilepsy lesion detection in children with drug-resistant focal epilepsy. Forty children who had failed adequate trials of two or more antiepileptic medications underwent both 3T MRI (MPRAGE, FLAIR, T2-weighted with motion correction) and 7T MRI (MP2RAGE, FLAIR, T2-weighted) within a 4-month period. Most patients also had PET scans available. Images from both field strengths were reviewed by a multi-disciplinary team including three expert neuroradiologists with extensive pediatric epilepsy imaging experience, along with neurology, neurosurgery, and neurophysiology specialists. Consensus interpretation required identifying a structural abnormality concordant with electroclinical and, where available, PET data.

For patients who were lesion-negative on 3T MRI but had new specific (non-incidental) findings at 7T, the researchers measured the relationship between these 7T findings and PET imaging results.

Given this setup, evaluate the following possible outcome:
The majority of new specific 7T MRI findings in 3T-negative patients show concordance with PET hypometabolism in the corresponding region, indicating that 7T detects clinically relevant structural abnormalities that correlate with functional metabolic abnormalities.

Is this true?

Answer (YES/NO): YES